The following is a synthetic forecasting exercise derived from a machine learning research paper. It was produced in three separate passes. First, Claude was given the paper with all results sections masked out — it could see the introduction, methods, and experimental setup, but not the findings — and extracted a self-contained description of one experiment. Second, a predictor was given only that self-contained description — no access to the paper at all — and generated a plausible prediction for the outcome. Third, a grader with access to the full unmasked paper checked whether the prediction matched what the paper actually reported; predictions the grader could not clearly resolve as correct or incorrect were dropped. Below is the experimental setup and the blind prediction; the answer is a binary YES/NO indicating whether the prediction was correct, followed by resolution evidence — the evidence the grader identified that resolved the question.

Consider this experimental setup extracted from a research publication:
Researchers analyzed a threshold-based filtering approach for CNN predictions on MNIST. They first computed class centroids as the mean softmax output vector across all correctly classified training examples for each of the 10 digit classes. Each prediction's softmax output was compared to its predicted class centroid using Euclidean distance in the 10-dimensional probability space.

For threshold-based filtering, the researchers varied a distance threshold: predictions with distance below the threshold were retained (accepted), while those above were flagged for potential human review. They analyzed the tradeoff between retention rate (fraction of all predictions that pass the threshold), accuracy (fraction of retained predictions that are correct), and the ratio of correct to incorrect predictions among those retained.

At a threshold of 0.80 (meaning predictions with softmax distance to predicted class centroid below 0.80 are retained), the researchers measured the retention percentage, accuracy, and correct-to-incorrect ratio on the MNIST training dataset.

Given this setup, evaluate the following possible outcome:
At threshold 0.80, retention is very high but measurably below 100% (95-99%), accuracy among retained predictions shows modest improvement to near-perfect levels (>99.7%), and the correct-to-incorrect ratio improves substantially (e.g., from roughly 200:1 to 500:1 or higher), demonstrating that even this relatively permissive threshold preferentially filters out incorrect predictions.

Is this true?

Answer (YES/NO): NO